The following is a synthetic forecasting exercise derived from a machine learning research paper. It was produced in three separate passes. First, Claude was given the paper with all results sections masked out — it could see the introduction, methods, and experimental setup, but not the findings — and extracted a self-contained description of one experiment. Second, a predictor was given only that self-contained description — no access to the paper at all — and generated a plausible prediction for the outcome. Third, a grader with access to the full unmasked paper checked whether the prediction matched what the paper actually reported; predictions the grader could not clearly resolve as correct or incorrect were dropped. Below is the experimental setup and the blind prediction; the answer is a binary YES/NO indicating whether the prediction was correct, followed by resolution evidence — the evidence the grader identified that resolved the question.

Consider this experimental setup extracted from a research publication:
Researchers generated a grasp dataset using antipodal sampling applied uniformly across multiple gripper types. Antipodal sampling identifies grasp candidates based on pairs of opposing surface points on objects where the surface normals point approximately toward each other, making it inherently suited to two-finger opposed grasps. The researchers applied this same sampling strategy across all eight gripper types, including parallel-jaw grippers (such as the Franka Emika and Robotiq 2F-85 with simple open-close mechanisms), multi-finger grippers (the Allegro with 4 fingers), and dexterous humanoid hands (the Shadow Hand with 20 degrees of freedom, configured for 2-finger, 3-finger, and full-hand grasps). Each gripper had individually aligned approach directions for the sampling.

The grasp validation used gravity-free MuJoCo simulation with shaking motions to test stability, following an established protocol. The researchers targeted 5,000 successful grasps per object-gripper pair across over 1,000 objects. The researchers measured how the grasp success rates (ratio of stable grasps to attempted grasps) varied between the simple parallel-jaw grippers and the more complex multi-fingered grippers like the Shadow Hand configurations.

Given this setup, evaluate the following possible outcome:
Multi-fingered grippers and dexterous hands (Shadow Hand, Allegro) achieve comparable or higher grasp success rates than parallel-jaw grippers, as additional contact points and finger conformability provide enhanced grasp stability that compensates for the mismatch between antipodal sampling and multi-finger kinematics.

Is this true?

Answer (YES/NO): NO